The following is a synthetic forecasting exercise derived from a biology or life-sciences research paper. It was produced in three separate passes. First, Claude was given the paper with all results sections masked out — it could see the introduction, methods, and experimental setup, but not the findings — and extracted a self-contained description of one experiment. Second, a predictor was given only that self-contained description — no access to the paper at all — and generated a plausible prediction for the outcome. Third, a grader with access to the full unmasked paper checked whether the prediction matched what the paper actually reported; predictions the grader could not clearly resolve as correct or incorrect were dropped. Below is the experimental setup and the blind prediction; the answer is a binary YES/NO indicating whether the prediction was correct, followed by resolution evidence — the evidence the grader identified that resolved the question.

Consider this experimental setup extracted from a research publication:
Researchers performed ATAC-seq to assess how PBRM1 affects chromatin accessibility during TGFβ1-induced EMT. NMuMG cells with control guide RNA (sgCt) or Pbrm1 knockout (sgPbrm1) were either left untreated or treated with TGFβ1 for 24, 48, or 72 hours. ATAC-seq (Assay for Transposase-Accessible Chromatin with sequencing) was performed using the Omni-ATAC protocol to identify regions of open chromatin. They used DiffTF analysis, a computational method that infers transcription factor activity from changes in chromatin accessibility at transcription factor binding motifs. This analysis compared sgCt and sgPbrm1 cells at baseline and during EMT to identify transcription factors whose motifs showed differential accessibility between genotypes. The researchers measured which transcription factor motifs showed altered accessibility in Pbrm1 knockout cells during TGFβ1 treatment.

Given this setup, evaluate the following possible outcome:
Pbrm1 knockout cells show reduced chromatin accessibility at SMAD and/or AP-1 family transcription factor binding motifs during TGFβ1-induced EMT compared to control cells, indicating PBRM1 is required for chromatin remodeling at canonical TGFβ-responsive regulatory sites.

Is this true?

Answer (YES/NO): YES